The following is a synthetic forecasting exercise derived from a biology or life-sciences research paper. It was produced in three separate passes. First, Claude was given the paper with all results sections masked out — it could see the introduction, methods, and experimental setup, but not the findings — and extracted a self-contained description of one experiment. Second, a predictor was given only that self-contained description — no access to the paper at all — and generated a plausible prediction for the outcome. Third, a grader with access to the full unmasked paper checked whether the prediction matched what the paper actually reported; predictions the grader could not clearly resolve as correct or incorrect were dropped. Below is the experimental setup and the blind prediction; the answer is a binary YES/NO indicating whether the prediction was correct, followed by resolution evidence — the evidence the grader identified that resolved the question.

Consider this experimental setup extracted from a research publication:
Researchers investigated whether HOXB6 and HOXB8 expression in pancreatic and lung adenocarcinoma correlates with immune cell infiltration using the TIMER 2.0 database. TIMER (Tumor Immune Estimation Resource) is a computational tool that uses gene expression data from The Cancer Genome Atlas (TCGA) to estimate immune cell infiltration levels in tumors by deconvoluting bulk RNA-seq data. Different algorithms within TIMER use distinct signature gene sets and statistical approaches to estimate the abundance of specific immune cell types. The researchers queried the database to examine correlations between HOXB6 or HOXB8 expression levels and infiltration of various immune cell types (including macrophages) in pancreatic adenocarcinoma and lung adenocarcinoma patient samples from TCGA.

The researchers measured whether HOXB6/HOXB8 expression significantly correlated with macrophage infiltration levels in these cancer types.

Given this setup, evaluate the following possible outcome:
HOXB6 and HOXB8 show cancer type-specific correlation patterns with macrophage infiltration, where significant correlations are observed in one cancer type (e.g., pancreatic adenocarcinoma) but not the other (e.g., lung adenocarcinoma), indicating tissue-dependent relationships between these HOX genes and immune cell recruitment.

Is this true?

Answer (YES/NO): NO